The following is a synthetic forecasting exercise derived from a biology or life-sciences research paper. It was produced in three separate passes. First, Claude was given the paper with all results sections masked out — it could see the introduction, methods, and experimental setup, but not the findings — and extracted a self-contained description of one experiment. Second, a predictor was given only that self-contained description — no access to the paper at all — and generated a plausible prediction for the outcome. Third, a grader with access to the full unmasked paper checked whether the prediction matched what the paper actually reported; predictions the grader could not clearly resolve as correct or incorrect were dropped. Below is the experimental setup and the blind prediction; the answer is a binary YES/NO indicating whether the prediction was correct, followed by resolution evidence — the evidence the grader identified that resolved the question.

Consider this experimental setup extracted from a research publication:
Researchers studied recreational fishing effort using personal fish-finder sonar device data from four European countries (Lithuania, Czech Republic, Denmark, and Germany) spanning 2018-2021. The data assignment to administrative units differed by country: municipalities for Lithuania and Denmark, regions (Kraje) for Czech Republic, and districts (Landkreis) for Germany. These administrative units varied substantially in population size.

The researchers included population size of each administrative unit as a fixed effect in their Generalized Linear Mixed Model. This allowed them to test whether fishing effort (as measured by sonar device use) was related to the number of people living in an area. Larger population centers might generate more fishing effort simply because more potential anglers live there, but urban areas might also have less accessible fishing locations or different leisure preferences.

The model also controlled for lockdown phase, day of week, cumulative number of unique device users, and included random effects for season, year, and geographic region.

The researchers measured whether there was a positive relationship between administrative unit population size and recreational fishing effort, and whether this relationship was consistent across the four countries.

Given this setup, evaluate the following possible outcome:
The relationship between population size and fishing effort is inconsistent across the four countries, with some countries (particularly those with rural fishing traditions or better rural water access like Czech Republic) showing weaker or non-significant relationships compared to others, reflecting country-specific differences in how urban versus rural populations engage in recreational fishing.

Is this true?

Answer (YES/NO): YES